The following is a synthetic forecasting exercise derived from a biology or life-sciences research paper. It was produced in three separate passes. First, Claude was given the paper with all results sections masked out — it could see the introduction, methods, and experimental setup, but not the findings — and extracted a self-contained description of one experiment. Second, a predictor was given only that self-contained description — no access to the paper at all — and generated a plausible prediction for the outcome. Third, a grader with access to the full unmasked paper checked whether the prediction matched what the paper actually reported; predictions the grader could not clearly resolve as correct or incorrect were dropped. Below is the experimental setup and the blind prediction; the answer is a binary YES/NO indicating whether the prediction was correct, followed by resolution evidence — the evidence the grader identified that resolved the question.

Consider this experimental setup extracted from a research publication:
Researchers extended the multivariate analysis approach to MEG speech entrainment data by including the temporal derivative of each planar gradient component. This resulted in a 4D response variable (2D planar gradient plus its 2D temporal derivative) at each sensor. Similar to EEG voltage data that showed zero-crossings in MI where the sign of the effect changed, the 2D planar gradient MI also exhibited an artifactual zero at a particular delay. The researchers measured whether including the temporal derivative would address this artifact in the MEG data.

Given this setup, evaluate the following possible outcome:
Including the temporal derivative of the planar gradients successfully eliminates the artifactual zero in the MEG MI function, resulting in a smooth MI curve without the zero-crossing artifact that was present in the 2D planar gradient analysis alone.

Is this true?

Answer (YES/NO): YES